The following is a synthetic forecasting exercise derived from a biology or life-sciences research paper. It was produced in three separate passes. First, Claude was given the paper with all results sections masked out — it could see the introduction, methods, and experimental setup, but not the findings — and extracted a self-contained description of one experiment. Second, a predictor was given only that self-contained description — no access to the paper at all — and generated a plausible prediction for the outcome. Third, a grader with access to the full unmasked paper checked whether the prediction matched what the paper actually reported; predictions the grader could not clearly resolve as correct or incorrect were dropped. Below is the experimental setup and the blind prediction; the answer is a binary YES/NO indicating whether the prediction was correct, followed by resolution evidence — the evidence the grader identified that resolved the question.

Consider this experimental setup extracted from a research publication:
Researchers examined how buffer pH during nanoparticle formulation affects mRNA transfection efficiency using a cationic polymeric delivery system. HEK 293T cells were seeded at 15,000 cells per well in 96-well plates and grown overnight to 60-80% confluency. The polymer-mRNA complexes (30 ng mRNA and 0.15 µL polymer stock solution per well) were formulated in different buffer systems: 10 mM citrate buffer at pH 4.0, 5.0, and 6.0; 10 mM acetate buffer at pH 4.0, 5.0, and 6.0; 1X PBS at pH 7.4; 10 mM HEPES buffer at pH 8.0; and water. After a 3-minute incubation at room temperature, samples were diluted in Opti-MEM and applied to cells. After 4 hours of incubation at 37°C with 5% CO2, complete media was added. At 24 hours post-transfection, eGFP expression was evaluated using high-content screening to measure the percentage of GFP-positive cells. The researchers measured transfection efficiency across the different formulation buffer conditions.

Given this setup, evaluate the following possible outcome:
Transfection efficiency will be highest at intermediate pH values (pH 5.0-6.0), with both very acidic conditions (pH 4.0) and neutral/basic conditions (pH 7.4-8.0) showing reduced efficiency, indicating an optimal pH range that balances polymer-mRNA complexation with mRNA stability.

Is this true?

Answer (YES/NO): NO